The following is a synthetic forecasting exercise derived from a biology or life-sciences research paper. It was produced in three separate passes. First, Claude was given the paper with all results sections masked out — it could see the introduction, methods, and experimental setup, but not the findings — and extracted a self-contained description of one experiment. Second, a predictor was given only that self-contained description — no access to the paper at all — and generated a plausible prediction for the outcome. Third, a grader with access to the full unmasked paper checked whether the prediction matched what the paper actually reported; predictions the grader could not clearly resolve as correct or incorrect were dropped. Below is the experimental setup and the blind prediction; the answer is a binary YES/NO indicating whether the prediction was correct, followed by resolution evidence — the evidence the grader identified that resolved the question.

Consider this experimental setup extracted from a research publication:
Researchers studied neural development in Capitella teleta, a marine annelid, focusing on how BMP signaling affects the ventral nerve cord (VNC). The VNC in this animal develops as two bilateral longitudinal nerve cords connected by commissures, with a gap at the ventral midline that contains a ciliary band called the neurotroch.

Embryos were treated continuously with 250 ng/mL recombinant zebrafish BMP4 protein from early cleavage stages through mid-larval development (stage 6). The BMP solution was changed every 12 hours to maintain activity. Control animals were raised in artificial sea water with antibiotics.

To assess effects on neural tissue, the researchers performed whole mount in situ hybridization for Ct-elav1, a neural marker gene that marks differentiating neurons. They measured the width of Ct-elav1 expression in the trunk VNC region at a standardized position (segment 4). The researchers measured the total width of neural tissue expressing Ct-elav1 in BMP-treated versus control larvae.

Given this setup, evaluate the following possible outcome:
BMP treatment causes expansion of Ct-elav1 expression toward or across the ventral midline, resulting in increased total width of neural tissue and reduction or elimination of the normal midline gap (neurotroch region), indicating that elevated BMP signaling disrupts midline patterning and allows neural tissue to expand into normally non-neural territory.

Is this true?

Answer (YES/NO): NO